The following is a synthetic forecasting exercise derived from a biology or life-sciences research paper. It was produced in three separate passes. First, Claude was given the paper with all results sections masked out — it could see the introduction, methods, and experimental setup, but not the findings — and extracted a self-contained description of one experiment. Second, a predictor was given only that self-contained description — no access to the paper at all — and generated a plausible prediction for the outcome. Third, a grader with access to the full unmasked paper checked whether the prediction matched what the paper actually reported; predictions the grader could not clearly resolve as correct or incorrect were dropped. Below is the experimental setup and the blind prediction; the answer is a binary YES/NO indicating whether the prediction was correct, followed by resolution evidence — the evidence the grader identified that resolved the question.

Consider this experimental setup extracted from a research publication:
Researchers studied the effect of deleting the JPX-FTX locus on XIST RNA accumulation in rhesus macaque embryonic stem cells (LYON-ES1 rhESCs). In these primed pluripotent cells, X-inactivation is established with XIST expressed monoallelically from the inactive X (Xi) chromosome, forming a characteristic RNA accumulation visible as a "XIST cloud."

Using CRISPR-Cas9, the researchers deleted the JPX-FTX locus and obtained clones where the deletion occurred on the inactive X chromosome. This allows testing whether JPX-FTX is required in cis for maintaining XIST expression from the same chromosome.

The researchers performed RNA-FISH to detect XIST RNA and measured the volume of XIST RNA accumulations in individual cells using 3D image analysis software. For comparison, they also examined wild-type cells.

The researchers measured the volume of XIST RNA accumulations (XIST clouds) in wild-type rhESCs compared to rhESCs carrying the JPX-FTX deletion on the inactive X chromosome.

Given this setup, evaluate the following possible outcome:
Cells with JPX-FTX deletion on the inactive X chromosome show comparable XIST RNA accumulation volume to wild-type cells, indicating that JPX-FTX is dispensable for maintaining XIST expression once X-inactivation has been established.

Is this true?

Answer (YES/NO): NO